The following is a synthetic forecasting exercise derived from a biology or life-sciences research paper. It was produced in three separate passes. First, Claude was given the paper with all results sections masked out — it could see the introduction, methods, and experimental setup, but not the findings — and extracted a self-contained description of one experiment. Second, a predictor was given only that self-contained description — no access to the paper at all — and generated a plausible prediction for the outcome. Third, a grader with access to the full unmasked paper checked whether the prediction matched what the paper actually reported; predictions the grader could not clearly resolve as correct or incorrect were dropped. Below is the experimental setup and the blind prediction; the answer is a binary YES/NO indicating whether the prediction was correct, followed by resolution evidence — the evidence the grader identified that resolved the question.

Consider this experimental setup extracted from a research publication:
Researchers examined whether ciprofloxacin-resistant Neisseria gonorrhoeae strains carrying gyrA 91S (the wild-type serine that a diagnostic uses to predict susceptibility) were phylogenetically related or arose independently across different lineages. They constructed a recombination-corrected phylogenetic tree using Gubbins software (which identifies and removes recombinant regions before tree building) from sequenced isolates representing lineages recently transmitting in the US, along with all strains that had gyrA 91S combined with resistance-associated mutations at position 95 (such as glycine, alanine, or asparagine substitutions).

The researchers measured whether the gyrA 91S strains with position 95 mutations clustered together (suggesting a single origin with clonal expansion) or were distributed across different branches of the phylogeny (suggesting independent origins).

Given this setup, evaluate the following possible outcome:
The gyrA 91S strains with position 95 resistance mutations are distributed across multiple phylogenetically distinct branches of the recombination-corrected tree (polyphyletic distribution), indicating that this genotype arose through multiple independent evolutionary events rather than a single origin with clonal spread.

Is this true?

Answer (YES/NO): YES